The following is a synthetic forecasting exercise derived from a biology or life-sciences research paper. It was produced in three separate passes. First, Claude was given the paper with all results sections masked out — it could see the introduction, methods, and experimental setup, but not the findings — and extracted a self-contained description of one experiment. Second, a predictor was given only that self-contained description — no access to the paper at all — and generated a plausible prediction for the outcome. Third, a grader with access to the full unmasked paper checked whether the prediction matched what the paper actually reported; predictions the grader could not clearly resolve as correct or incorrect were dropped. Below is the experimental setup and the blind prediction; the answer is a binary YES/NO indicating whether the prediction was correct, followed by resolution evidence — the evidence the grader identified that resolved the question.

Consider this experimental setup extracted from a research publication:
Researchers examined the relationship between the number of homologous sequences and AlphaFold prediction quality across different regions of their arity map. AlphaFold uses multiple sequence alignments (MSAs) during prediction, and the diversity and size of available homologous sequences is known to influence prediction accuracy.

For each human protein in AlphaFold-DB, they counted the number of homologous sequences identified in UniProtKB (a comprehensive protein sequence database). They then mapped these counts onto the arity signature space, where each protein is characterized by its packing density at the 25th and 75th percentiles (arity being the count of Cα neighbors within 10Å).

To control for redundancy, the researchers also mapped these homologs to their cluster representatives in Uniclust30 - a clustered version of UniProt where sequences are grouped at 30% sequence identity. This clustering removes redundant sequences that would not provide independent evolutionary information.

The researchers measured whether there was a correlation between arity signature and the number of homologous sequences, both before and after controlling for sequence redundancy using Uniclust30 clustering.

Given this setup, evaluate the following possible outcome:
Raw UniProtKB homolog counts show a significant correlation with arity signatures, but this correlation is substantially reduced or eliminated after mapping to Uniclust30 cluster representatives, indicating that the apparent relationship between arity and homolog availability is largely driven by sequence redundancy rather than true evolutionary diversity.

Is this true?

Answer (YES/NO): YES